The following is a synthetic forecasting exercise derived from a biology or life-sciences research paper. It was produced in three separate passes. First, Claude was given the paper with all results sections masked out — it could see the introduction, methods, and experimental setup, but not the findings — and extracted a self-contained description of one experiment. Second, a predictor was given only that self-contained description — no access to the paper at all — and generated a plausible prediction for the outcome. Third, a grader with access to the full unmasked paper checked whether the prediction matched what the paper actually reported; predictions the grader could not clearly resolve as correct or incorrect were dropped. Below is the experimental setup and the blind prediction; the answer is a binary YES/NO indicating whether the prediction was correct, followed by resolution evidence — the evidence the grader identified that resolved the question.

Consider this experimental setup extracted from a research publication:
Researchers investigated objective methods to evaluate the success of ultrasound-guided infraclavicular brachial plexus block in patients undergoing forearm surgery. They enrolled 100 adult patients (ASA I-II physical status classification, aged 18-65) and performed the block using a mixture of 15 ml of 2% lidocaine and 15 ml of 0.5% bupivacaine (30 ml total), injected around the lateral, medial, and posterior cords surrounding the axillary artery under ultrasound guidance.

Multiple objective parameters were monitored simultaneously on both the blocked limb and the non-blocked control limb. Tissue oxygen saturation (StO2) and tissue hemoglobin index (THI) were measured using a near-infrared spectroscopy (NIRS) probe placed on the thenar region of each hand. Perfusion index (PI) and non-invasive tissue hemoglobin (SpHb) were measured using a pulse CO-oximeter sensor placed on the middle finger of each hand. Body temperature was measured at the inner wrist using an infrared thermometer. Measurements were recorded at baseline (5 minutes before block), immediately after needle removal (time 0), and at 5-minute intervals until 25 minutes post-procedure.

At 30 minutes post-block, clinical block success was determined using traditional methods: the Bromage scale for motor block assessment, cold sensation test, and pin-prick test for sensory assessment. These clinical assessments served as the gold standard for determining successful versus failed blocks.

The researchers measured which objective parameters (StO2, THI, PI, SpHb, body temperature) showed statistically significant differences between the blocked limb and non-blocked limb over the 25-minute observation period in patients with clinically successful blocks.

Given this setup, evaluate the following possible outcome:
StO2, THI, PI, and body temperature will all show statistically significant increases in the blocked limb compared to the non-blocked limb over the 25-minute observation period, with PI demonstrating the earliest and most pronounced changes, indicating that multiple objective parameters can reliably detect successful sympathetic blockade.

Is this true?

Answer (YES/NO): NO